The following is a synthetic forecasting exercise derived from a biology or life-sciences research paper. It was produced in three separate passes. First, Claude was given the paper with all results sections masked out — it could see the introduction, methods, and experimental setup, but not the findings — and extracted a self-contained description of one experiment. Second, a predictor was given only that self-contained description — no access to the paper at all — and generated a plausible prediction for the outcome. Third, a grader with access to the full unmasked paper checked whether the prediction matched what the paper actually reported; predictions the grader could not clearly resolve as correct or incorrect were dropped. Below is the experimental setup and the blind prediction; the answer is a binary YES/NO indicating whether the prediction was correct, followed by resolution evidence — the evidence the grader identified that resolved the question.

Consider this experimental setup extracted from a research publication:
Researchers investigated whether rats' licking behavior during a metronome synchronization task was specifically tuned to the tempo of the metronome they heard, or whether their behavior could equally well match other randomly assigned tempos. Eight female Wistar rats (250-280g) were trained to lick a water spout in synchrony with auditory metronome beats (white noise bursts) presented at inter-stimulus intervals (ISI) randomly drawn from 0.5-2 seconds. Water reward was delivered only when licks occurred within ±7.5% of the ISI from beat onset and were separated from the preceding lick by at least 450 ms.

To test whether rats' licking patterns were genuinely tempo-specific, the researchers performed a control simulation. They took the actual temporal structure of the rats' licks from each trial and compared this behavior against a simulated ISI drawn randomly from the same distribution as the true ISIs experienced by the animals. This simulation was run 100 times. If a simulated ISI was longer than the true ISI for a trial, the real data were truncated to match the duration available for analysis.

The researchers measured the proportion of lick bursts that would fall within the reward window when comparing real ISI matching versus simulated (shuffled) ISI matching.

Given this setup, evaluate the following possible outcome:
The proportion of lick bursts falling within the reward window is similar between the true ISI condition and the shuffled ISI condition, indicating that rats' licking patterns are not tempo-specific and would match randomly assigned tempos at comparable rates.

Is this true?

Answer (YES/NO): NO